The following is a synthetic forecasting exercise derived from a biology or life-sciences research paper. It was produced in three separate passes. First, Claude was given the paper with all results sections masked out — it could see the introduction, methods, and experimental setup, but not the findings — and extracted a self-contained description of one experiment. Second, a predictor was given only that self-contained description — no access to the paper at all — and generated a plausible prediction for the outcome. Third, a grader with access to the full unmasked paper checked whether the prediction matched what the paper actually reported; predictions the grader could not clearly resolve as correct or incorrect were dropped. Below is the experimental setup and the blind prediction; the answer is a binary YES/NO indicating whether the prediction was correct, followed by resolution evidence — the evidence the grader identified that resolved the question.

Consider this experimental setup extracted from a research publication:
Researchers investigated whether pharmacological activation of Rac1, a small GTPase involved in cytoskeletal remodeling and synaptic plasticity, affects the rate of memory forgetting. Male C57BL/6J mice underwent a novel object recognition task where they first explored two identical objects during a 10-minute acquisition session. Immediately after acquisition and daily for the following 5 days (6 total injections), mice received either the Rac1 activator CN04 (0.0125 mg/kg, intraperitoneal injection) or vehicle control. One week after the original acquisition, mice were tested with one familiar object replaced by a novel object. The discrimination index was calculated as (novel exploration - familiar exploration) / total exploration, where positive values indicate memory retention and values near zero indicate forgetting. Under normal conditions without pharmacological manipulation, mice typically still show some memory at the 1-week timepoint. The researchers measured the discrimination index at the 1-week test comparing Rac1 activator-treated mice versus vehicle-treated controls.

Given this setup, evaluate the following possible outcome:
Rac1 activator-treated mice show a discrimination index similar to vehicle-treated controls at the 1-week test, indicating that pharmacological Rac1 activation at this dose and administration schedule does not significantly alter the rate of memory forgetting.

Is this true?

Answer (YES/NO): NO